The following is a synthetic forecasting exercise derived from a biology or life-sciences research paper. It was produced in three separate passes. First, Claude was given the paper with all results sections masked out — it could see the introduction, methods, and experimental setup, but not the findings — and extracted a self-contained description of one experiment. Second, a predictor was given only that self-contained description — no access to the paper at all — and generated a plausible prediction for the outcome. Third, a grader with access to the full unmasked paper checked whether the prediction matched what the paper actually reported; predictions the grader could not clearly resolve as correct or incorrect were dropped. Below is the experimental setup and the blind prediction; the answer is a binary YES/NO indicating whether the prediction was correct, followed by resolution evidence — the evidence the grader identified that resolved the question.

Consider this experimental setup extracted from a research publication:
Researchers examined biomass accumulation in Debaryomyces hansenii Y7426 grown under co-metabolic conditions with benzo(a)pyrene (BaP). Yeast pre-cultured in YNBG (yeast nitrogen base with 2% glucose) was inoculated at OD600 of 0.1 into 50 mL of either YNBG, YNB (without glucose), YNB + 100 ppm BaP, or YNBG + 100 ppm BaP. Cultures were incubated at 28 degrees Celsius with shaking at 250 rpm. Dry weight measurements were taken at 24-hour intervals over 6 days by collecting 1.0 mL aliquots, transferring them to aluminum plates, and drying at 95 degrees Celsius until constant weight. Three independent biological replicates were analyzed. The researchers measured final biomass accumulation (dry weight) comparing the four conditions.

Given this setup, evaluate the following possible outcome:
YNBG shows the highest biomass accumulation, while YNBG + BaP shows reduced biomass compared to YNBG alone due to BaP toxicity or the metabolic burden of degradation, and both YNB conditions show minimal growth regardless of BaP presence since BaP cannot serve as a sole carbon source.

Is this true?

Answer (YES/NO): NO